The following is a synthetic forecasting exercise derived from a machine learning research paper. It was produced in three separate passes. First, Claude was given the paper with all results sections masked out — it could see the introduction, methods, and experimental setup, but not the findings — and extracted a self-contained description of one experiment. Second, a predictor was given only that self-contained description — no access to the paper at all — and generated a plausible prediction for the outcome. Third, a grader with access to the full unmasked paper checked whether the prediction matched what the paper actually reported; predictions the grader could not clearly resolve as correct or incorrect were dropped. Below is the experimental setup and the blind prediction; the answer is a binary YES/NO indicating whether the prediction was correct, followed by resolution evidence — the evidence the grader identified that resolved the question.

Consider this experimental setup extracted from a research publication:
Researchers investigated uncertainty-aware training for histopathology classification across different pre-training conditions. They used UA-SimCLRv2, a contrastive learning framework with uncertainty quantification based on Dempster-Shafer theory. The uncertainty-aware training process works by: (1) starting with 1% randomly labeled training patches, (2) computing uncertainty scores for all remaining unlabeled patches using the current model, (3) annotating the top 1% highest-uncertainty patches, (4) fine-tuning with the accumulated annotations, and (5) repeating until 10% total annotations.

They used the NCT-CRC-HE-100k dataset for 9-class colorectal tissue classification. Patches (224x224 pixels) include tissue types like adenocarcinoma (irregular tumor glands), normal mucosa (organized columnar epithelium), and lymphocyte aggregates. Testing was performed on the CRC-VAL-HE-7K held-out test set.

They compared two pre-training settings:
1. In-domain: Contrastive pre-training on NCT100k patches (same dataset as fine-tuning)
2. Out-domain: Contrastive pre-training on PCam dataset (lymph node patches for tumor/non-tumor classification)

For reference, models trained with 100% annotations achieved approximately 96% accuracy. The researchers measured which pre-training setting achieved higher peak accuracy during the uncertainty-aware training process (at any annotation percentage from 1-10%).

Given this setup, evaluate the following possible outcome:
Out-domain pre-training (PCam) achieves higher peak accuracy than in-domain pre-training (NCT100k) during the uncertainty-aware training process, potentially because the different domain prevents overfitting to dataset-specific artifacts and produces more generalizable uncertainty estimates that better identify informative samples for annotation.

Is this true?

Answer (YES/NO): YES